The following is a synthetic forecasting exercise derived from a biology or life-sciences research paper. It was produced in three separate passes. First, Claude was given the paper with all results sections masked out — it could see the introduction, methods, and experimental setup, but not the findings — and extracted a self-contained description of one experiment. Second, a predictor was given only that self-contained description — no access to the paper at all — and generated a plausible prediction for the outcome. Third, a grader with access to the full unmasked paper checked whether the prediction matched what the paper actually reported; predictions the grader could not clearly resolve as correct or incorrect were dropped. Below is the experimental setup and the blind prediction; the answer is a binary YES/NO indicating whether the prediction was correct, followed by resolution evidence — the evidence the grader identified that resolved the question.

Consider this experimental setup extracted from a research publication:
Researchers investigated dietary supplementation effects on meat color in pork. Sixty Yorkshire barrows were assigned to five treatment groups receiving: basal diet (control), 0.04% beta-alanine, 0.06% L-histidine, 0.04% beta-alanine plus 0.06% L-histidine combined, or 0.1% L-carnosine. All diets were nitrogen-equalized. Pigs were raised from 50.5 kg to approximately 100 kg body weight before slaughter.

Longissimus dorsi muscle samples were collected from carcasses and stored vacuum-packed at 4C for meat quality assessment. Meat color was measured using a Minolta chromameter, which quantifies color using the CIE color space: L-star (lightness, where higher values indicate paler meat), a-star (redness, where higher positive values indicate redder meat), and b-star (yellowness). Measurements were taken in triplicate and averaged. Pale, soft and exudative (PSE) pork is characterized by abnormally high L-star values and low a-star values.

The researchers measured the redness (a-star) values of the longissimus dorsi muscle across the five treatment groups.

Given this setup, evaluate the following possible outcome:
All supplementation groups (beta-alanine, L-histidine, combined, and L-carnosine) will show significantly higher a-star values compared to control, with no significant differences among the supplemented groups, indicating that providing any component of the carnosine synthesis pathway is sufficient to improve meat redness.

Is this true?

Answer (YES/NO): NO